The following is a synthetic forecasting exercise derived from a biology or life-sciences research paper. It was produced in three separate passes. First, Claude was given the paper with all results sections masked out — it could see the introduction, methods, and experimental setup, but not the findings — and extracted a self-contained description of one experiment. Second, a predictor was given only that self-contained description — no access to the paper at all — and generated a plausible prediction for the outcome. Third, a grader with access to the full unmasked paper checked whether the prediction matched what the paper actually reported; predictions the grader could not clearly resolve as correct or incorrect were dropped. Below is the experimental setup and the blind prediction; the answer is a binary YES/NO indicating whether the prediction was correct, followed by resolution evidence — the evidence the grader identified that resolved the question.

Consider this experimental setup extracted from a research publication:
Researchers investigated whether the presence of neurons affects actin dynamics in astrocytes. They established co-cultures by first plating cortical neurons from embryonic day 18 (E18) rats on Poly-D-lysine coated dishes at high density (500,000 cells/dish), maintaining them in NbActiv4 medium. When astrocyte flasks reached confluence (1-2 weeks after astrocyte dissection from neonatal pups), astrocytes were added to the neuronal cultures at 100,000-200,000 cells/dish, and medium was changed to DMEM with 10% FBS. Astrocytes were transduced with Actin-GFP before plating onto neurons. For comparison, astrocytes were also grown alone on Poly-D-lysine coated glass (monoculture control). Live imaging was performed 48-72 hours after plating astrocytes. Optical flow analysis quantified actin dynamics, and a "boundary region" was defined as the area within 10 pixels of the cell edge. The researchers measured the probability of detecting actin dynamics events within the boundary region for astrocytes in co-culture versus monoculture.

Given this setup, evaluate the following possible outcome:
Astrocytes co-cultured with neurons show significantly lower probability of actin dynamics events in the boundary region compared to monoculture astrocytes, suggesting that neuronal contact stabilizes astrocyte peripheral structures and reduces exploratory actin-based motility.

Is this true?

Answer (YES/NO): NO